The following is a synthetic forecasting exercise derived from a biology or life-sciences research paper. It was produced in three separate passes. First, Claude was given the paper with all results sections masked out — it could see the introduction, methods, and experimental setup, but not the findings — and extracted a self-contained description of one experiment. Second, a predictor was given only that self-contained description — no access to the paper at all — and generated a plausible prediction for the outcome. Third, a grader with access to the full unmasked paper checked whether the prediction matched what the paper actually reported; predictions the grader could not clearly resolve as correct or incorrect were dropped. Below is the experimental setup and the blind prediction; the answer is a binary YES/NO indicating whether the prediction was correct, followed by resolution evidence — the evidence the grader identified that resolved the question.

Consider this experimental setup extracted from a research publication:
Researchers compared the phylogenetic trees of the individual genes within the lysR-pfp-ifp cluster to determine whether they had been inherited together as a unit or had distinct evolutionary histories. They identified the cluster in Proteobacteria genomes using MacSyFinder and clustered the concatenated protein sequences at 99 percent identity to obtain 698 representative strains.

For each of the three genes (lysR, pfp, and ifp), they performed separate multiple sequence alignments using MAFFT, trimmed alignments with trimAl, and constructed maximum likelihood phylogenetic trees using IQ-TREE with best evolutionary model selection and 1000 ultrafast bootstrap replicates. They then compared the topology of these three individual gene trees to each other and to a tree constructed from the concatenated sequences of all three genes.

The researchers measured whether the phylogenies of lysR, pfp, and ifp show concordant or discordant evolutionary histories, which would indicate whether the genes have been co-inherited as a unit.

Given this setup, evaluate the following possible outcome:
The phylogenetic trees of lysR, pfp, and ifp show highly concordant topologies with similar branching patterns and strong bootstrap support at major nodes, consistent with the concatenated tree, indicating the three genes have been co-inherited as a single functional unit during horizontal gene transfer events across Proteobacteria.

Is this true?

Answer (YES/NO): YES